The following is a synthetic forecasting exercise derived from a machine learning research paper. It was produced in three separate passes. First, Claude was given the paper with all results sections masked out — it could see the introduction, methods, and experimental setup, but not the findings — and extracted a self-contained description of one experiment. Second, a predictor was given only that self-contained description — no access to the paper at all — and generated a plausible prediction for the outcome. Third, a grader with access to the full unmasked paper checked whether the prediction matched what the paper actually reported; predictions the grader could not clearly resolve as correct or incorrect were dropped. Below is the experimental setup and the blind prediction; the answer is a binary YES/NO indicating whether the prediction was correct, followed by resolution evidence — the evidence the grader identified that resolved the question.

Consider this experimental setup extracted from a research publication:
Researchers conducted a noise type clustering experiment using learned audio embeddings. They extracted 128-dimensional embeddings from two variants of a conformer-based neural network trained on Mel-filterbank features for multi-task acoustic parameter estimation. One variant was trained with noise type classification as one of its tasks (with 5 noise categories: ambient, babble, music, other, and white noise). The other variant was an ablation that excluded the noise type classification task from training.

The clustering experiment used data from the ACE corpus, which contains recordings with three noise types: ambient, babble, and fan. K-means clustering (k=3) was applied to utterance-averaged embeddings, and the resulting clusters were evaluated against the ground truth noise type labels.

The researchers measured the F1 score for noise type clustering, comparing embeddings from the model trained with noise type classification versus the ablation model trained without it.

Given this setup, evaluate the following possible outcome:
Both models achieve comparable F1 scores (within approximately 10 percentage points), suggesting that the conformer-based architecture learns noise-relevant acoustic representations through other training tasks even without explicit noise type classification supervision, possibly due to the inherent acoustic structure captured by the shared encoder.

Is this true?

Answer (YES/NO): NO